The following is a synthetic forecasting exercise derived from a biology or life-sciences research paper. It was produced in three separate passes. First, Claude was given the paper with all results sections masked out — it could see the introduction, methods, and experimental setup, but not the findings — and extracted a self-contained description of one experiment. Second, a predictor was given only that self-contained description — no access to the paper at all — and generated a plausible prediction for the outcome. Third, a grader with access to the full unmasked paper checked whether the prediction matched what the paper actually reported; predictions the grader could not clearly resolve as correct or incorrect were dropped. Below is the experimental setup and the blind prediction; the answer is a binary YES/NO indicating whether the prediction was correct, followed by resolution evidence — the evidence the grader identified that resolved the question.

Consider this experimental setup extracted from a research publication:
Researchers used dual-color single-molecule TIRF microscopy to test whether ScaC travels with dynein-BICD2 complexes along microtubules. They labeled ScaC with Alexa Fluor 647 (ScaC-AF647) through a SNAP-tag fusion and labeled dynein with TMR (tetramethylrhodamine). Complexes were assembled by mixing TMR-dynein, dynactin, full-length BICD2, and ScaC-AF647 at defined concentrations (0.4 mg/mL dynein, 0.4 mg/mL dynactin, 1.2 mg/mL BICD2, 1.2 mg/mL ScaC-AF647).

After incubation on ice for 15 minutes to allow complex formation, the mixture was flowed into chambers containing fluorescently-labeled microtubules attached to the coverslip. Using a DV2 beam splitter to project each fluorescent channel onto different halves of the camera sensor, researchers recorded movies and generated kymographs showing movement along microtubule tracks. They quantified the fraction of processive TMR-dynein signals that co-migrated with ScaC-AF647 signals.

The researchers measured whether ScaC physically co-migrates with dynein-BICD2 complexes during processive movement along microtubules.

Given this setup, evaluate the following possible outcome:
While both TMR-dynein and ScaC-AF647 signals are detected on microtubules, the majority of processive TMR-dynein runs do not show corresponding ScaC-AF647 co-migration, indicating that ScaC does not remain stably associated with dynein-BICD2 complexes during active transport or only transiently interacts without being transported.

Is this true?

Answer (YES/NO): NO